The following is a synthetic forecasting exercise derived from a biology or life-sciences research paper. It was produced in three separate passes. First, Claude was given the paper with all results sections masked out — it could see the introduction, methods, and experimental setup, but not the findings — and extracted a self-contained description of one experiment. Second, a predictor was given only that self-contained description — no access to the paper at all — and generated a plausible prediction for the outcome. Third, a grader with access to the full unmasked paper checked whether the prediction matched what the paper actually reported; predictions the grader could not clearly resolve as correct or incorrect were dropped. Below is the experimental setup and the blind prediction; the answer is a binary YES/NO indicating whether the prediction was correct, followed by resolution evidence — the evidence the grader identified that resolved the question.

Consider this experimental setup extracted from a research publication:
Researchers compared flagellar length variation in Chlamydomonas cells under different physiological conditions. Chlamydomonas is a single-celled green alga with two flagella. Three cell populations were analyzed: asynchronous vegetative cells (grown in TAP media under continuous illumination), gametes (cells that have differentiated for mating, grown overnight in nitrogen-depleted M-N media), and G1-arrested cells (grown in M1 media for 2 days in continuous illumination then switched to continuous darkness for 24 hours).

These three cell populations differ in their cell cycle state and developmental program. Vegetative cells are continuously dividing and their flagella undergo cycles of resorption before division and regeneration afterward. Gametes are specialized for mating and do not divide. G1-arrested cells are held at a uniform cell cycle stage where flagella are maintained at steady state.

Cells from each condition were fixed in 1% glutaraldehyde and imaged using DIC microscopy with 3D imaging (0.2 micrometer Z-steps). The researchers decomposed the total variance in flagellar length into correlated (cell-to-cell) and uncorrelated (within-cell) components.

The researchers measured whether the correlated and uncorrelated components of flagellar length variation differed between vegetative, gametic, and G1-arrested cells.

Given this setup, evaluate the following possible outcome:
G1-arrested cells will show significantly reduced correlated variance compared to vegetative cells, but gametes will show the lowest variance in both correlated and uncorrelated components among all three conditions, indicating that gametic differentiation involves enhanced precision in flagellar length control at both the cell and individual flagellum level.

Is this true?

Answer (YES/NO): YES